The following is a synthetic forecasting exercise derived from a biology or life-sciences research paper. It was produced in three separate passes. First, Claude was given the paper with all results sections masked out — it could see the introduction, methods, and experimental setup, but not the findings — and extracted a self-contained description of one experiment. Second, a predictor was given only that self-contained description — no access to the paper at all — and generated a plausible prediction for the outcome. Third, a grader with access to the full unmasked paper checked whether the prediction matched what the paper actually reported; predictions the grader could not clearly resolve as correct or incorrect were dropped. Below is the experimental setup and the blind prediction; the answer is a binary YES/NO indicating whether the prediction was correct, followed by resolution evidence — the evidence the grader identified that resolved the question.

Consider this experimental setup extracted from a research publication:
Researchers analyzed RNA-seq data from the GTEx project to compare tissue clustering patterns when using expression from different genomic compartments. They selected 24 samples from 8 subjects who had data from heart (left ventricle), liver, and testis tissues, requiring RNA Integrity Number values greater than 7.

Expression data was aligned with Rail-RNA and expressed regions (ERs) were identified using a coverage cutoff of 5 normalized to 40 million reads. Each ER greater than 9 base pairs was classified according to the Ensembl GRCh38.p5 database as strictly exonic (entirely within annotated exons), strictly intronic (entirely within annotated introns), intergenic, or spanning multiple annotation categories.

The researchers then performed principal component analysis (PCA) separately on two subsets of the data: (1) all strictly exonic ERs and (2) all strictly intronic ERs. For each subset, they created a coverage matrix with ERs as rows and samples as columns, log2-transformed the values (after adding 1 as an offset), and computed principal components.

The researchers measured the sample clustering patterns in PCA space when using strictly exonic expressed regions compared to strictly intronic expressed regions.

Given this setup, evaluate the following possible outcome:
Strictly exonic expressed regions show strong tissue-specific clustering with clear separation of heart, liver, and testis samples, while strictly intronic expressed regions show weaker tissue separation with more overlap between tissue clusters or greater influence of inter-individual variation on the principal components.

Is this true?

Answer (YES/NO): NO